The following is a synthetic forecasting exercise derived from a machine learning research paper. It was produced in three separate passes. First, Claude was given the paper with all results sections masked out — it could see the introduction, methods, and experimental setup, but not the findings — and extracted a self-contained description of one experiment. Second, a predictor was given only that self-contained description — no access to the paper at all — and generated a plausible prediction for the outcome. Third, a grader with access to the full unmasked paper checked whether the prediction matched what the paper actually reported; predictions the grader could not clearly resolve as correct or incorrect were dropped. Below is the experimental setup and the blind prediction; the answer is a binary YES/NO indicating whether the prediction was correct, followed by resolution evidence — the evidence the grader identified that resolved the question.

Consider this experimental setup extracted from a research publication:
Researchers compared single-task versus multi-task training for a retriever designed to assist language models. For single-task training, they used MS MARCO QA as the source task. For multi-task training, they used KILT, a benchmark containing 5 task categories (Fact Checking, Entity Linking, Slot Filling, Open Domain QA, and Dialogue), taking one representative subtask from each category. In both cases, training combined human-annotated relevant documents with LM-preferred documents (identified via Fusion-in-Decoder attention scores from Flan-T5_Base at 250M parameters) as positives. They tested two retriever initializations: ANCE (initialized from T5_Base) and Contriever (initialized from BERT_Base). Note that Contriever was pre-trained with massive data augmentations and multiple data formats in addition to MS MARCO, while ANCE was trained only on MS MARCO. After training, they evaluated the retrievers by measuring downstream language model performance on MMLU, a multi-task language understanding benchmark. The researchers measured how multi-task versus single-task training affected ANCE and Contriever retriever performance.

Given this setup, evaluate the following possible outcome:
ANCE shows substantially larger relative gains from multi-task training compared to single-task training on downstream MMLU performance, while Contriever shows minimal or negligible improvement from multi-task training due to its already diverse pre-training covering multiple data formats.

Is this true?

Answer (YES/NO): YES